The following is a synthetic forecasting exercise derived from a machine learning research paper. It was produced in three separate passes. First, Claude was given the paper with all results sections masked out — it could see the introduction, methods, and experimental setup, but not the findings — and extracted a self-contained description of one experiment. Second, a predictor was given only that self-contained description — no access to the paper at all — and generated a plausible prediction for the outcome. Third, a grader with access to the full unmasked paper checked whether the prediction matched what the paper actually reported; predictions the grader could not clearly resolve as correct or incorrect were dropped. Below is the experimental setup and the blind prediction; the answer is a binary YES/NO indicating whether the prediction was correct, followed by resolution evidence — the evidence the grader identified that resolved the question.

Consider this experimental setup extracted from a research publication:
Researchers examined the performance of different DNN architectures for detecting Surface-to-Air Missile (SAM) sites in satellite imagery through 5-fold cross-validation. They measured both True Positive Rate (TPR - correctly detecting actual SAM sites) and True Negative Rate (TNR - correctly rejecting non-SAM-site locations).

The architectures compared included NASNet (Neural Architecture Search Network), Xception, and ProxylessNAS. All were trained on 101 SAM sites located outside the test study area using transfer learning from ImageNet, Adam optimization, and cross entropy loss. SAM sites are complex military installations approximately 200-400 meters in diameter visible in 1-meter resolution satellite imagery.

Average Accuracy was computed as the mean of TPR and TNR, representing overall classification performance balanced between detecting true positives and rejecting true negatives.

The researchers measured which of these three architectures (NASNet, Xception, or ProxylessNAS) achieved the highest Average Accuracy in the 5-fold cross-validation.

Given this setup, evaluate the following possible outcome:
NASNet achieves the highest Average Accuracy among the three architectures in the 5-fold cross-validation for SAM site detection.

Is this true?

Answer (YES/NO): YES